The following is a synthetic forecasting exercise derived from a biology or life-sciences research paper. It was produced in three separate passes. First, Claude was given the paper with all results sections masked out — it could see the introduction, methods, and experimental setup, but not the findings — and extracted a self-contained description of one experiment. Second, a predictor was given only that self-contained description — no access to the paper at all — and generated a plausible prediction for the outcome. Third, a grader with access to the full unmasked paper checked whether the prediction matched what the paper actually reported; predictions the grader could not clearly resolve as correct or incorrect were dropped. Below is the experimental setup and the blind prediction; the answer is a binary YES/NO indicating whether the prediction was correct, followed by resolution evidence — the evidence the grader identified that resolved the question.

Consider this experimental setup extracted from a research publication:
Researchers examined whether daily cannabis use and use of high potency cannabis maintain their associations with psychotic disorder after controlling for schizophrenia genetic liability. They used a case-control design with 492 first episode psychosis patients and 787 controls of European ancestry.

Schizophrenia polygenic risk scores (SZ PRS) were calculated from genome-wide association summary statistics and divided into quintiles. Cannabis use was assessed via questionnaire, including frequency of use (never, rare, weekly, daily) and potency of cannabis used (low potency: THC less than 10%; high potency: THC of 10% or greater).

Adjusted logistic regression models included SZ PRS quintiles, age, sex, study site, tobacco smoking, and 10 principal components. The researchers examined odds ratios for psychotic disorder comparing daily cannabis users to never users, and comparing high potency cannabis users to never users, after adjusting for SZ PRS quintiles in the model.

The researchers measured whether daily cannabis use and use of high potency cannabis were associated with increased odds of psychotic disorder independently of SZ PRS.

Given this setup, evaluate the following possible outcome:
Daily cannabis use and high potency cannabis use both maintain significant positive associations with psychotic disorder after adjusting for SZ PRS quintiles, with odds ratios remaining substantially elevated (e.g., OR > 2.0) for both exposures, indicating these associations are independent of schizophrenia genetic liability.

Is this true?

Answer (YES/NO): YES